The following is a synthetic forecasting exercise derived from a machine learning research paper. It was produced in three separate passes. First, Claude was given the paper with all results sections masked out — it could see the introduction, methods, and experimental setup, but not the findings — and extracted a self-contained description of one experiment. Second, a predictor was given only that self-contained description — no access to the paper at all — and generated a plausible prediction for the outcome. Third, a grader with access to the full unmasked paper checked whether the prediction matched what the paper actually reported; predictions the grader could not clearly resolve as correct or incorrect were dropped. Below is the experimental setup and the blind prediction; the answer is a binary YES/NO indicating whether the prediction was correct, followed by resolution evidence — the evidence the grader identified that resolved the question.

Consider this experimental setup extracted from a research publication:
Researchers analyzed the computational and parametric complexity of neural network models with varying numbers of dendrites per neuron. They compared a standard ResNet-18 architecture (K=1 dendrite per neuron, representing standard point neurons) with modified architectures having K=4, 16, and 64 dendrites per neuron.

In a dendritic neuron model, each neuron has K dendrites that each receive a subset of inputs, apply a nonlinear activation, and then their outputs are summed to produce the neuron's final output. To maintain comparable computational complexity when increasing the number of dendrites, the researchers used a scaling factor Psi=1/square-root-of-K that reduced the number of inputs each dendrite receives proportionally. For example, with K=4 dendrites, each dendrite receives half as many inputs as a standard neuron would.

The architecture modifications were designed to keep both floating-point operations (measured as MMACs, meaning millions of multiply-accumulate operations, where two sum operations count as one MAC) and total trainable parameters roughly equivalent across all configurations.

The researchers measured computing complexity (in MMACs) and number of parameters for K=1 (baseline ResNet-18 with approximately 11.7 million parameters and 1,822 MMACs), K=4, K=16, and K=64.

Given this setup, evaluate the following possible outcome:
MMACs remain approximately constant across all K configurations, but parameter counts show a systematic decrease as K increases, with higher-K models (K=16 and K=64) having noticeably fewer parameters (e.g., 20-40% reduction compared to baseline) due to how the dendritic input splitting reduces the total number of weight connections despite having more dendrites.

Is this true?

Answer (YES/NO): NO